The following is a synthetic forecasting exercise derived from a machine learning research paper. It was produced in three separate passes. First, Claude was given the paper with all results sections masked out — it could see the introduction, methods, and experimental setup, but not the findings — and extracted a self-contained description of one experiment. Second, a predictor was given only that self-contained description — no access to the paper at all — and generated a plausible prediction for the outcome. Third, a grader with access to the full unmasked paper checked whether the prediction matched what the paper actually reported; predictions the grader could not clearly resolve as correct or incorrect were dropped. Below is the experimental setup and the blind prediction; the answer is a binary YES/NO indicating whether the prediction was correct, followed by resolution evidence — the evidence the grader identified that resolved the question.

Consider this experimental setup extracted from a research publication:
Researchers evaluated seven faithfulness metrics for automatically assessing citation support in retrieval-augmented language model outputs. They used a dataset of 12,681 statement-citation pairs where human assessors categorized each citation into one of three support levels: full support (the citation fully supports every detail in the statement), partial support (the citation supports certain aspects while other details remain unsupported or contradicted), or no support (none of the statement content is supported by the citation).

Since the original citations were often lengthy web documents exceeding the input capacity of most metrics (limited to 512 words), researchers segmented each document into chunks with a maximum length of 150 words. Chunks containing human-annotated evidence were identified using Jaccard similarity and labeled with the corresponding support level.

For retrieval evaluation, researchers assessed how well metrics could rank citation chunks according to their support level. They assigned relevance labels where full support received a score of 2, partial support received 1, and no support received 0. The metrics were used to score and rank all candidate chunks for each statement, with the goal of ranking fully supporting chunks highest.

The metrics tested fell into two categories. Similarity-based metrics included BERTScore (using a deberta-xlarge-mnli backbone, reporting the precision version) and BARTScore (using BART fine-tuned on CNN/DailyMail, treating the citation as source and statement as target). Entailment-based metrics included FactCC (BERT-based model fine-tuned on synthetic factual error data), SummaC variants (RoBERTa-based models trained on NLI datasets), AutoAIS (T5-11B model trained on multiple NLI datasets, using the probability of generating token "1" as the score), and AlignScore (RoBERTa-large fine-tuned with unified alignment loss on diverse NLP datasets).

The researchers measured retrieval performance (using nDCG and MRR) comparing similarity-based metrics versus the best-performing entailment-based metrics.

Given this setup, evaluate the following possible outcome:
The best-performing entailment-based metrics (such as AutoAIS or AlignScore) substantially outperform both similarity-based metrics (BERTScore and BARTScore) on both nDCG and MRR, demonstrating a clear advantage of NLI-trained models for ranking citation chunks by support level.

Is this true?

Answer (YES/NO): NO